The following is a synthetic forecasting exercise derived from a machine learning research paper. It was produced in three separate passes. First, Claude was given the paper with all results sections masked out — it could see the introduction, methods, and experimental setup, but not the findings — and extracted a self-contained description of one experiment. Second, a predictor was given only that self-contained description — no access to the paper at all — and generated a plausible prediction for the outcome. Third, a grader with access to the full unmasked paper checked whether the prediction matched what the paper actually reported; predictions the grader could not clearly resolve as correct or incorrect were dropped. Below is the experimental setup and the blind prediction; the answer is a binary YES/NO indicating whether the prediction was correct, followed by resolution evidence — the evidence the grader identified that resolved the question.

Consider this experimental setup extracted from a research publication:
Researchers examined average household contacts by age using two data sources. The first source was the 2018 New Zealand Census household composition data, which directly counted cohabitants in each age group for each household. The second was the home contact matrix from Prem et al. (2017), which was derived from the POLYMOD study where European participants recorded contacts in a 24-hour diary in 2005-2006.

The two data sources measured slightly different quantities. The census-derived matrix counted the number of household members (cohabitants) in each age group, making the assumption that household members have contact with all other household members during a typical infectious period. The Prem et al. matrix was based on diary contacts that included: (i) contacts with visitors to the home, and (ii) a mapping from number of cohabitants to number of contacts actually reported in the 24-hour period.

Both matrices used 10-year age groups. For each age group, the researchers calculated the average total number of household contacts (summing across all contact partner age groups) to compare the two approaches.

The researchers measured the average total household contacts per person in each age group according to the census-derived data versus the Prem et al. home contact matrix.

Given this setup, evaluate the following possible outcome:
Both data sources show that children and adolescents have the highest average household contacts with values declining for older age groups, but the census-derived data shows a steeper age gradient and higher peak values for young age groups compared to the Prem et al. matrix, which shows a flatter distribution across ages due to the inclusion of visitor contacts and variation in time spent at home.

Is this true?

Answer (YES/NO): NO